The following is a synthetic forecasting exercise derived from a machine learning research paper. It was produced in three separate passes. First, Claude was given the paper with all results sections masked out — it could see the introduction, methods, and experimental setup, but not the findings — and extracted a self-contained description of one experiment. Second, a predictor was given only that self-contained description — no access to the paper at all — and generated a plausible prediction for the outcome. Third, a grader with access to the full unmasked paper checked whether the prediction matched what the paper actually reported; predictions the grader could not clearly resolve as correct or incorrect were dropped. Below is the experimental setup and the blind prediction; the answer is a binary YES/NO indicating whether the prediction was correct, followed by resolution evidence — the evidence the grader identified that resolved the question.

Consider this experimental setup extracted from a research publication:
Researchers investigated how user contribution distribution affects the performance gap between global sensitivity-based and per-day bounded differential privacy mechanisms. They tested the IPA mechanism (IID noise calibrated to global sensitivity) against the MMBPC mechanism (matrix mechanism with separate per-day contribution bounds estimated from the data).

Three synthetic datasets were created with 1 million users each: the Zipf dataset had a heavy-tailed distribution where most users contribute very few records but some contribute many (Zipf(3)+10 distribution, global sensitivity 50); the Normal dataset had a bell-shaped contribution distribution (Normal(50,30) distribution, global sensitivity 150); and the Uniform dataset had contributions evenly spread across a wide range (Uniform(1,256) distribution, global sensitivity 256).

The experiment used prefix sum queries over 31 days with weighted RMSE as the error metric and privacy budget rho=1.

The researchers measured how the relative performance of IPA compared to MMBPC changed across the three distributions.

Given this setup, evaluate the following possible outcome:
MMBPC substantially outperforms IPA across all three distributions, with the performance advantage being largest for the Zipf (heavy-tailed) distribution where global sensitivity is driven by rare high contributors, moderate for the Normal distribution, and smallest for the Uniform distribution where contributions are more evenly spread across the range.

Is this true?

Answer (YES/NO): NO